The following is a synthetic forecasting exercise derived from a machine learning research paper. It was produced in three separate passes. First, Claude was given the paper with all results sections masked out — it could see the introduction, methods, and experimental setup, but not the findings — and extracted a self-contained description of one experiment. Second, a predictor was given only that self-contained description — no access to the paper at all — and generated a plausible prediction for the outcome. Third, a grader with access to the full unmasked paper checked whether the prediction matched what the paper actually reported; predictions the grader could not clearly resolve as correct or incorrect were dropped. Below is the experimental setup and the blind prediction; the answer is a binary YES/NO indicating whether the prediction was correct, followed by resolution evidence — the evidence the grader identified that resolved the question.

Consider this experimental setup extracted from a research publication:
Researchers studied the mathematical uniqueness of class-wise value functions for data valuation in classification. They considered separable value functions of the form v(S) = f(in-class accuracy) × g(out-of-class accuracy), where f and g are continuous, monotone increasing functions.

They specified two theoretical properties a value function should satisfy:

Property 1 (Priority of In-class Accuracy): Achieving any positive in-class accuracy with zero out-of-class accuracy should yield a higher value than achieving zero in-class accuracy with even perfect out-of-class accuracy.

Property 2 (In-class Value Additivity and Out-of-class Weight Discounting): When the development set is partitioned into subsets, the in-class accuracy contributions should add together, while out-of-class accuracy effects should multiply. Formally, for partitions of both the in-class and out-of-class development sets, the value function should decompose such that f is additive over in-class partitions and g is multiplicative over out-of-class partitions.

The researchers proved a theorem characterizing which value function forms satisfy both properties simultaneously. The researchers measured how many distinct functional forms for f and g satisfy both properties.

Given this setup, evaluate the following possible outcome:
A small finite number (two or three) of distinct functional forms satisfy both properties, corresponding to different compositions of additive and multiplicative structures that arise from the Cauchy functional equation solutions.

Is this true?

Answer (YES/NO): NO